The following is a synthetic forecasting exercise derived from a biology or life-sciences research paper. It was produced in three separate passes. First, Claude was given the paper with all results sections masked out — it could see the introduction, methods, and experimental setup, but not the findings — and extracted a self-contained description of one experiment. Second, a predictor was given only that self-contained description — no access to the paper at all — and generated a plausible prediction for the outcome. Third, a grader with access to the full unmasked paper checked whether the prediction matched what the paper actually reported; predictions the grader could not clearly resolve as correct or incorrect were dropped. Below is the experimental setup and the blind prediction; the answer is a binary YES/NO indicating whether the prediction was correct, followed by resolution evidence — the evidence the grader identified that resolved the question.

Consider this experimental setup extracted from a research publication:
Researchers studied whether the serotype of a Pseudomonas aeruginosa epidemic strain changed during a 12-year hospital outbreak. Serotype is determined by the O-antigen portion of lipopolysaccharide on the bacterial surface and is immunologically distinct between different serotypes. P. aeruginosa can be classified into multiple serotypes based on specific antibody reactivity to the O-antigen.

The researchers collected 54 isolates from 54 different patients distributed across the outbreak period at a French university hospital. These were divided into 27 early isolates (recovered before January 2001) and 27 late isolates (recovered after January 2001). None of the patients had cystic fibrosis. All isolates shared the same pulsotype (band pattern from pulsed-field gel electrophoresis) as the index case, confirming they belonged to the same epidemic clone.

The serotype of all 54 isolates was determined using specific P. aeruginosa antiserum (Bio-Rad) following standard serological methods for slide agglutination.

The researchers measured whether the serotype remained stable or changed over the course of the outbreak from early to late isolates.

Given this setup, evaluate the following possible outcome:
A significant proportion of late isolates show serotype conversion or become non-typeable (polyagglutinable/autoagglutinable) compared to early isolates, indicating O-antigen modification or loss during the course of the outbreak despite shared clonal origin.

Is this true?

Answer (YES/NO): YES